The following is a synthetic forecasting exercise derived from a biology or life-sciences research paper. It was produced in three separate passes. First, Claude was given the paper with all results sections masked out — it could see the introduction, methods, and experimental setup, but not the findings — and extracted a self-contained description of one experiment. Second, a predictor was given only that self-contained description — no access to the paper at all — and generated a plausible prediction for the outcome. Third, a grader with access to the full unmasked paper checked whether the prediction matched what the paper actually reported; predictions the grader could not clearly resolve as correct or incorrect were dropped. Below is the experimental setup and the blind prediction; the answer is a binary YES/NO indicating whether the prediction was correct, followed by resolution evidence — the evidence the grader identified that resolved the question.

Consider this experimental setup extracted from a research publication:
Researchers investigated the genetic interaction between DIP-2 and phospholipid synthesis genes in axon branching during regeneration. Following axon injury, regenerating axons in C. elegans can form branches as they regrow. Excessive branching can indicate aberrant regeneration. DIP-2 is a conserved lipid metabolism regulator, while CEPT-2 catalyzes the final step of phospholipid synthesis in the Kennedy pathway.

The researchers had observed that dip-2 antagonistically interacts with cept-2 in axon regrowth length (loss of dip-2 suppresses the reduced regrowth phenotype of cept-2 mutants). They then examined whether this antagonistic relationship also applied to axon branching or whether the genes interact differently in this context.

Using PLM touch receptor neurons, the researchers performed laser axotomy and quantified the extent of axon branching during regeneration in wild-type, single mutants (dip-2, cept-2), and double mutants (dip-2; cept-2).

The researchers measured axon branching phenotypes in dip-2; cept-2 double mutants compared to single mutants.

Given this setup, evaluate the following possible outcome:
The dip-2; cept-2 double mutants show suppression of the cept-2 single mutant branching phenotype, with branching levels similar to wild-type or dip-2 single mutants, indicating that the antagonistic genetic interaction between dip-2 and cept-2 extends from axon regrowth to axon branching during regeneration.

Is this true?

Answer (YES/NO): NO